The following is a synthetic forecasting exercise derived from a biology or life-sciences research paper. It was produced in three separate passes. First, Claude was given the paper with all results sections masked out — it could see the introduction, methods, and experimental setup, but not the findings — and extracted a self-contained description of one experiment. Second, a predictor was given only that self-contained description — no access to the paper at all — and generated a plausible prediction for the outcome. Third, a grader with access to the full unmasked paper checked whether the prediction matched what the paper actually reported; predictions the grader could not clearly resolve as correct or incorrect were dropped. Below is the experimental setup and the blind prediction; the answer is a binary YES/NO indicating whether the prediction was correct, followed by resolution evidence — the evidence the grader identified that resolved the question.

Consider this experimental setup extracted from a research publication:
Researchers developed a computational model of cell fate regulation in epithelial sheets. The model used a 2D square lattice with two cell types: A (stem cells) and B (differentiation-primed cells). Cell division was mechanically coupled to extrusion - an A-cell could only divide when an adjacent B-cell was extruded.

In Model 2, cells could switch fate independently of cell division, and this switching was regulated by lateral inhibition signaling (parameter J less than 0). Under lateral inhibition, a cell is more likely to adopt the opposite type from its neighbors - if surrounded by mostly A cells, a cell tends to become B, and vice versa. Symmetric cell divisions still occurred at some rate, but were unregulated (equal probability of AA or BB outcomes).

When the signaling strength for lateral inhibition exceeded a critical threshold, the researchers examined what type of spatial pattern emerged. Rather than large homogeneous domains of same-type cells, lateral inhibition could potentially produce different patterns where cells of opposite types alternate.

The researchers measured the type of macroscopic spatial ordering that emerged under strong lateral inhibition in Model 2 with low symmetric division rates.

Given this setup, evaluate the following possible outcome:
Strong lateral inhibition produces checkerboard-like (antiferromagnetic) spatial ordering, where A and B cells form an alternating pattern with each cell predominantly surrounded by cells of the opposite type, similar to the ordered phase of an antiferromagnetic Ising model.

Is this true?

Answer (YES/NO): YES